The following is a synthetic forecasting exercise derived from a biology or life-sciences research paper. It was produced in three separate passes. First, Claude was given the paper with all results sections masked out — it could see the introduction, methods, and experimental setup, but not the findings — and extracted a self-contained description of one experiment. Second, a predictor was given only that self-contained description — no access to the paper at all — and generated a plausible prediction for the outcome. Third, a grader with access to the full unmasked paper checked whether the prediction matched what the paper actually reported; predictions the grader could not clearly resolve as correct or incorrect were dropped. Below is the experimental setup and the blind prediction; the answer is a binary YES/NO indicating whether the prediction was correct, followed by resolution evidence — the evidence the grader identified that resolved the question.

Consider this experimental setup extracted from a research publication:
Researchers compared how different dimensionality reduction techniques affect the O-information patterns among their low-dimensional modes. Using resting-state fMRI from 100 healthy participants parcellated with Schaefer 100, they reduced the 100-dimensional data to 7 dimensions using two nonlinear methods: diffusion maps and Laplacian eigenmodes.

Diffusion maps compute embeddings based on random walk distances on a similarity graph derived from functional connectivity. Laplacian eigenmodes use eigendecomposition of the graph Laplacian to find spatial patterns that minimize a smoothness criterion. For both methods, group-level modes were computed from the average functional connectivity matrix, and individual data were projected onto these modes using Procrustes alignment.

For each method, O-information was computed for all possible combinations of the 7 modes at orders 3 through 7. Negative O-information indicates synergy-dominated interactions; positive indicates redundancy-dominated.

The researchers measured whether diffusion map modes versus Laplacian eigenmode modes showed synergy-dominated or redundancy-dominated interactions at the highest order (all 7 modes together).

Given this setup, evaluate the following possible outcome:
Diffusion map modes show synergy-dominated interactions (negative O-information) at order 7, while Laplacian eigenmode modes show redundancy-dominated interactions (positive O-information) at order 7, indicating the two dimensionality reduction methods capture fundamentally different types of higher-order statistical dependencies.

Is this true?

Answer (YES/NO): NO